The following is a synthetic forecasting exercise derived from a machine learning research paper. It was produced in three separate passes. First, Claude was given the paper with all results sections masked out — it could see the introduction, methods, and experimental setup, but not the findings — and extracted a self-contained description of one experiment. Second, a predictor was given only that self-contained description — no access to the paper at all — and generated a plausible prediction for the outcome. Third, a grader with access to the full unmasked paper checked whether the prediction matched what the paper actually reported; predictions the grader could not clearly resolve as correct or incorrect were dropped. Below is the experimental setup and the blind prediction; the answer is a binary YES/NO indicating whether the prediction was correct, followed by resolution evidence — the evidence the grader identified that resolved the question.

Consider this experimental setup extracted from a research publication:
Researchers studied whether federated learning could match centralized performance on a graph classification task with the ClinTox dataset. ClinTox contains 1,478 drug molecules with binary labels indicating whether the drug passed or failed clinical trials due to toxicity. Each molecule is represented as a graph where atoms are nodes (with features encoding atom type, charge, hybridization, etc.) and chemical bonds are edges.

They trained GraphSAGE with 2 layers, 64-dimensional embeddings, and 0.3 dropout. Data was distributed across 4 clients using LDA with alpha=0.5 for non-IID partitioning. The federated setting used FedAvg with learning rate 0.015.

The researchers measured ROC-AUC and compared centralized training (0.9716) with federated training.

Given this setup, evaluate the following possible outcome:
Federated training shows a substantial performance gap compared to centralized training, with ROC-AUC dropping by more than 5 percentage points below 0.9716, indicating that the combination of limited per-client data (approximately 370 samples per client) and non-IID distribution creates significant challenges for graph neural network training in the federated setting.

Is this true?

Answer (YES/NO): NO